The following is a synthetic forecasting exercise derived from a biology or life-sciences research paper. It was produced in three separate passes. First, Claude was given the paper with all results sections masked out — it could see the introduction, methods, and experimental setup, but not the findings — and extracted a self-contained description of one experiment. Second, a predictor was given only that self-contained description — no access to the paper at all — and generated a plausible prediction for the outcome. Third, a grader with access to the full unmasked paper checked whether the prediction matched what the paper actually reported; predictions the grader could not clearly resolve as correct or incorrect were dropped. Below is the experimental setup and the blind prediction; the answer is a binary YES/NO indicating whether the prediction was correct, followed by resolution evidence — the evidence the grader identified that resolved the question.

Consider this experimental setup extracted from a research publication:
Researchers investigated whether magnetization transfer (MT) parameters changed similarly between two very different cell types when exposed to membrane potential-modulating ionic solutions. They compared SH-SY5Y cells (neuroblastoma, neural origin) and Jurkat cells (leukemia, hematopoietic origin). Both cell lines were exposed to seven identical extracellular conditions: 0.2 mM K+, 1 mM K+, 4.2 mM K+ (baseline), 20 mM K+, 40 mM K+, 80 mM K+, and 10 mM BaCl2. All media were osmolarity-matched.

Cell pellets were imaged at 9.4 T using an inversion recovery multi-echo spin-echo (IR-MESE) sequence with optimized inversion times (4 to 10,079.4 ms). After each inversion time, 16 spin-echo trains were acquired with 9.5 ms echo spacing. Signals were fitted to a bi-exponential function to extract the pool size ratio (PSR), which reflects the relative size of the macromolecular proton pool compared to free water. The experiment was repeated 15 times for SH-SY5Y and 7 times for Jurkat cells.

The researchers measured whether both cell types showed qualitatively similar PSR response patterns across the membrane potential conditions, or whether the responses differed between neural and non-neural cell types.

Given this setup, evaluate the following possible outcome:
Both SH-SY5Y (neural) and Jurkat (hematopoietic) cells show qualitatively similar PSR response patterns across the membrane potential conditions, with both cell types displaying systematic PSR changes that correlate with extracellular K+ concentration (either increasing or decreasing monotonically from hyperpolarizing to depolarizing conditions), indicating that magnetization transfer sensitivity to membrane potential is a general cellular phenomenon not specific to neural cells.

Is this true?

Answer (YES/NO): YES